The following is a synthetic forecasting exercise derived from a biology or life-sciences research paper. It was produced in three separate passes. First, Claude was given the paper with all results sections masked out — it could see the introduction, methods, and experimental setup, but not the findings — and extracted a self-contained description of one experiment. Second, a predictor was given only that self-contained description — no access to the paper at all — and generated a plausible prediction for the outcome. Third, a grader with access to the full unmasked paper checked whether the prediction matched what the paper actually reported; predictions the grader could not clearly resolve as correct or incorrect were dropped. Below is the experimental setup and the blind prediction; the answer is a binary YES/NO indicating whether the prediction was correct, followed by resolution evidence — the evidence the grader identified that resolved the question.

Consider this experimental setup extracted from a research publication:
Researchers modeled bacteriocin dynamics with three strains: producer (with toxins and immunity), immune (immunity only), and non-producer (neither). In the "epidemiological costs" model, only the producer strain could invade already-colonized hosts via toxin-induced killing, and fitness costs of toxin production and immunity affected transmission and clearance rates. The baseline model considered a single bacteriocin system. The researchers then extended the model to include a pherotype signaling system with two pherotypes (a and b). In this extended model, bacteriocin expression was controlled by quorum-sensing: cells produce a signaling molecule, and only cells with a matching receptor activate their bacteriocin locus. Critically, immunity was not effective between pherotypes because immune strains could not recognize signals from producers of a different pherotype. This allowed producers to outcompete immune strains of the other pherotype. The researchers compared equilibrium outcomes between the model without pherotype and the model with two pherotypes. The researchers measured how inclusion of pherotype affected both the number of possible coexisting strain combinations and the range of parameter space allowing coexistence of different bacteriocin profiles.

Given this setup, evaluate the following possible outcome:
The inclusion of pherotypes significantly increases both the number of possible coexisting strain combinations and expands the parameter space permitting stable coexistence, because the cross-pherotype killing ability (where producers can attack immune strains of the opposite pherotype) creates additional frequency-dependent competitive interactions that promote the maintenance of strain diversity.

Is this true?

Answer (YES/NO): NO